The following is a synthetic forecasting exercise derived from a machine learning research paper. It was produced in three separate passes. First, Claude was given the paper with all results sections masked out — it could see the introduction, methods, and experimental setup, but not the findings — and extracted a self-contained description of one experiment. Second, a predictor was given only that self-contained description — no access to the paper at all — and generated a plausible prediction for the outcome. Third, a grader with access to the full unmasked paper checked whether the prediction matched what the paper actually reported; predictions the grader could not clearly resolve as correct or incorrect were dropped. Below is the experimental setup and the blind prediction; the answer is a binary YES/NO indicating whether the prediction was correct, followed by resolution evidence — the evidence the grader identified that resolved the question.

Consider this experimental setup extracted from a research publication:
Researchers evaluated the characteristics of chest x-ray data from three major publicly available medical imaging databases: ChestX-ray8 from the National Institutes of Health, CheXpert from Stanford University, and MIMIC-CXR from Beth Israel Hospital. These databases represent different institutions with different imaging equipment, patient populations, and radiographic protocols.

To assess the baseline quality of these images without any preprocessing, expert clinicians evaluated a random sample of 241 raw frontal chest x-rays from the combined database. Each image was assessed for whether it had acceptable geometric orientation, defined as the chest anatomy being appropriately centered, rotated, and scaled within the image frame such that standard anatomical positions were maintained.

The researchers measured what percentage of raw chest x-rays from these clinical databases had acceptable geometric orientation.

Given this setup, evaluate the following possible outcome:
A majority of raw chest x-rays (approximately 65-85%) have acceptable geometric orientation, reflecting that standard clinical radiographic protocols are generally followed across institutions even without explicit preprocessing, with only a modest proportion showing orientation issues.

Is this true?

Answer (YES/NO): NO